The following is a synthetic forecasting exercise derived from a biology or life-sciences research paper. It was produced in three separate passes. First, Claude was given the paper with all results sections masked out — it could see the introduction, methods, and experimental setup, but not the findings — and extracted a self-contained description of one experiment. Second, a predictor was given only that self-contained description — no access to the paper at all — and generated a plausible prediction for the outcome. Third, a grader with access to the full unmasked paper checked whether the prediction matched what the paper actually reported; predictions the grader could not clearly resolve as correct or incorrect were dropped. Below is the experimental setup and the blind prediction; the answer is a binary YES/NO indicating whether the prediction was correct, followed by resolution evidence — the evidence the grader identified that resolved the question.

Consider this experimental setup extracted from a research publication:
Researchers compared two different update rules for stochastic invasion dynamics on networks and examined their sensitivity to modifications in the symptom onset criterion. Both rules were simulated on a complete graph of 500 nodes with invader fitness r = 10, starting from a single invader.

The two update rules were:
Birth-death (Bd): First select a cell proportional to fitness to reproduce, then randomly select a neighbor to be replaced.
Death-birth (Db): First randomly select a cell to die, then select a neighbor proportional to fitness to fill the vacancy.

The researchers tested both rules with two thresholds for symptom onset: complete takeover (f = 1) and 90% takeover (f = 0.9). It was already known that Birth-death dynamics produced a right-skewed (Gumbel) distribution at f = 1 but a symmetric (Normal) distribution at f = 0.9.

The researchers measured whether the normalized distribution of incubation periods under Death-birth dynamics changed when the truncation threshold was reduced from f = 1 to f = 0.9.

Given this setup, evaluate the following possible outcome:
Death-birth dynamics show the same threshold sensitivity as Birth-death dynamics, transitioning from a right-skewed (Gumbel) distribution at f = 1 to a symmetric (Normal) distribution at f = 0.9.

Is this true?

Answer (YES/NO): NO